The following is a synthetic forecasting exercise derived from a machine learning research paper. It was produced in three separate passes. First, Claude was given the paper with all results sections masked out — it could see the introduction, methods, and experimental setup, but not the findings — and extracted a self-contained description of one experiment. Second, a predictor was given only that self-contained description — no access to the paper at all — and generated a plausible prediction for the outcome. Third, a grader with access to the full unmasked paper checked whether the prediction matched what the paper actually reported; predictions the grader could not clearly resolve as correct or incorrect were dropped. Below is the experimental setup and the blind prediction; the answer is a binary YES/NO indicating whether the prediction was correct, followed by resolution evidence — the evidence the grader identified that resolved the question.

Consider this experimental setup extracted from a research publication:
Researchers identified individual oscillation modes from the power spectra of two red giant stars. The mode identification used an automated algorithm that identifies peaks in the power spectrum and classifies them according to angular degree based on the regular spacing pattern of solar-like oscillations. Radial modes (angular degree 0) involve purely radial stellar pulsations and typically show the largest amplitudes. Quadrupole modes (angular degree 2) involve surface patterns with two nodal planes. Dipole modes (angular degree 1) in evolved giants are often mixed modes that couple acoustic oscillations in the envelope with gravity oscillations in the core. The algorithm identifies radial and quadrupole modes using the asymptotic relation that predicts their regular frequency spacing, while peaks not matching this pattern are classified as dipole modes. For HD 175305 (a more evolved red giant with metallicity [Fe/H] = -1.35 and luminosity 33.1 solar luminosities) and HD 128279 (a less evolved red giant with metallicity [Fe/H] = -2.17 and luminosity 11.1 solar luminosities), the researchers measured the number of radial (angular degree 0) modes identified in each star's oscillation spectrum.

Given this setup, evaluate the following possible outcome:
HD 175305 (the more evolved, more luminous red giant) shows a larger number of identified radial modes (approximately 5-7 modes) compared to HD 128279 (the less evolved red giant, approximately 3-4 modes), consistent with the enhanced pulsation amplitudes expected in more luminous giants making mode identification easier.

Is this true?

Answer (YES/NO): NO